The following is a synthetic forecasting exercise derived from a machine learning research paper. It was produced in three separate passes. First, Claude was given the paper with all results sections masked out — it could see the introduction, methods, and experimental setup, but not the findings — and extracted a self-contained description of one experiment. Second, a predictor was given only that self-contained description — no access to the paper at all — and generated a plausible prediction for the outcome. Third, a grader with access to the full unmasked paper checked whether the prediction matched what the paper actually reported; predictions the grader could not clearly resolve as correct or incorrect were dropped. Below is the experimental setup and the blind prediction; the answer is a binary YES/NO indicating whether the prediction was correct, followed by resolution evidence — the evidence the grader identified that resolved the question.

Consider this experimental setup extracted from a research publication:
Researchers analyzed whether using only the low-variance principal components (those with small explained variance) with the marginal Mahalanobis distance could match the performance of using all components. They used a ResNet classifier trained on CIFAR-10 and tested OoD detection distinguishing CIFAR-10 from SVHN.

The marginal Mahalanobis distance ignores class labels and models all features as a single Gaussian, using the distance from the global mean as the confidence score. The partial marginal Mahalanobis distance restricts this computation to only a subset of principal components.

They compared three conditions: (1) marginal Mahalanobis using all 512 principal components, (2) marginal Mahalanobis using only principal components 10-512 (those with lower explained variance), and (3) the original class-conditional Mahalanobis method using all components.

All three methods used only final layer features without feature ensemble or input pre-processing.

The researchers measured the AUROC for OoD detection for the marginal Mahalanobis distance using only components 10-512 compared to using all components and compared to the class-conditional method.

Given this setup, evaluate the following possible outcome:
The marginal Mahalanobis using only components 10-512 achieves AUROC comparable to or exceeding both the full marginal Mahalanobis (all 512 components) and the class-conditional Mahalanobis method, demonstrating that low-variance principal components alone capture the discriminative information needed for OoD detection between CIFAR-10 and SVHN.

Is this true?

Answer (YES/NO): YES